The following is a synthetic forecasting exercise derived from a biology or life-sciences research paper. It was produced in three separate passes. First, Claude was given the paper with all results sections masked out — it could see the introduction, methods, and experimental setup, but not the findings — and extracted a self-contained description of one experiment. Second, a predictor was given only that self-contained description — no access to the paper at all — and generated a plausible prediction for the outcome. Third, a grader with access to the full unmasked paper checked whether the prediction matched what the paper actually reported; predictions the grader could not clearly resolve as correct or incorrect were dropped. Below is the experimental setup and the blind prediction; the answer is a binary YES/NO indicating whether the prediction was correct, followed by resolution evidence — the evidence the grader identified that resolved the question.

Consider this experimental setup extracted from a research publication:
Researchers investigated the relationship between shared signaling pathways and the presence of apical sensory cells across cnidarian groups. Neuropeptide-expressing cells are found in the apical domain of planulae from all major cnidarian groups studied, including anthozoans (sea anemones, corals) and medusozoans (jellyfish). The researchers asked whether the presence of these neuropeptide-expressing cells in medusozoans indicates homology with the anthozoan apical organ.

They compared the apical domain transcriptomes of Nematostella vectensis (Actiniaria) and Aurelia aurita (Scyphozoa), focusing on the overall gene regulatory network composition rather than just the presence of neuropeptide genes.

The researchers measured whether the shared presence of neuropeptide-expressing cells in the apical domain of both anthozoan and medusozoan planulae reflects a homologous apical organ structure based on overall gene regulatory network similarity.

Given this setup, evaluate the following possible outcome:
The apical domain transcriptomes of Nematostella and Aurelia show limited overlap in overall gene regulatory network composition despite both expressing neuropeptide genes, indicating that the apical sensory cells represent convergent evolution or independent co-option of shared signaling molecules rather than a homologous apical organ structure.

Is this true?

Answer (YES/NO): YES